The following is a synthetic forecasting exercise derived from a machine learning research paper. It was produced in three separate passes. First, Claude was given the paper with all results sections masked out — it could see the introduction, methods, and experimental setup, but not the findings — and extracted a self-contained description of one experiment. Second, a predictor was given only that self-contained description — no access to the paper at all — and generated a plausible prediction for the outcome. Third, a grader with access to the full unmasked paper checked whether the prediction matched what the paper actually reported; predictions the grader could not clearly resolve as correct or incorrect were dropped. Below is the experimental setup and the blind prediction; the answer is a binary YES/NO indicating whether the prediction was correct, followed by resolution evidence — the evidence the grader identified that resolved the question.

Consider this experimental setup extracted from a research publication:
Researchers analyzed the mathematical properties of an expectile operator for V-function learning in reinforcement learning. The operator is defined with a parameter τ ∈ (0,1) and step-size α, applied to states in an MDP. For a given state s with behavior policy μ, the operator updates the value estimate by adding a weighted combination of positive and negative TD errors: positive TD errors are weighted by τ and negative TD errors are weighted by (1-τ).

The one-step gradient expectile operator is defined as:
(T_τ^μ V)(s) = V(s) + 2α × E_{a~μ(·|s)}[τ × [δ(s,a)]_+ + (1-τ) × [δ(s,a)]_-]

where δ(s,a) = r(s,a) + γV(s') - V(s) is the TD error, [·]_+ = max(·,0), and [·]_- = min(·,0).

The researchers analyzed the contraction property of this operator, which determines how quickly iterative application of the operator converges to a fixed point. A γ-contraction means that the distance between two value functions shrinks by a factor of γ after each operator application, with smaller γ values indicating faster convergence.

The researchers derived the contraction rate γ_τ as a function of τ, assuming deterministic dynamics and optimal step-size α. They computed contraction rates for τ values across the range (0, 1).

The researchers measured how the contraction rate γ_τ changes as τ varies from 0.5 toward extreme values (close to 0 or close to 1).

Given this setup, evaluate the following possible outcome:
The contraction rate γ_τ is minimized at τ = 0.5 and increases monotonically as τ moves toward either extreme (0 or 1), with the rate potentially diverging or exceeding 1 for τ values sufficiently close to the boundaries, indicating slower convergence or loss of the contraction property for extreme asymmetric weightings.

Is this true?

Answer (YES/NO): NO